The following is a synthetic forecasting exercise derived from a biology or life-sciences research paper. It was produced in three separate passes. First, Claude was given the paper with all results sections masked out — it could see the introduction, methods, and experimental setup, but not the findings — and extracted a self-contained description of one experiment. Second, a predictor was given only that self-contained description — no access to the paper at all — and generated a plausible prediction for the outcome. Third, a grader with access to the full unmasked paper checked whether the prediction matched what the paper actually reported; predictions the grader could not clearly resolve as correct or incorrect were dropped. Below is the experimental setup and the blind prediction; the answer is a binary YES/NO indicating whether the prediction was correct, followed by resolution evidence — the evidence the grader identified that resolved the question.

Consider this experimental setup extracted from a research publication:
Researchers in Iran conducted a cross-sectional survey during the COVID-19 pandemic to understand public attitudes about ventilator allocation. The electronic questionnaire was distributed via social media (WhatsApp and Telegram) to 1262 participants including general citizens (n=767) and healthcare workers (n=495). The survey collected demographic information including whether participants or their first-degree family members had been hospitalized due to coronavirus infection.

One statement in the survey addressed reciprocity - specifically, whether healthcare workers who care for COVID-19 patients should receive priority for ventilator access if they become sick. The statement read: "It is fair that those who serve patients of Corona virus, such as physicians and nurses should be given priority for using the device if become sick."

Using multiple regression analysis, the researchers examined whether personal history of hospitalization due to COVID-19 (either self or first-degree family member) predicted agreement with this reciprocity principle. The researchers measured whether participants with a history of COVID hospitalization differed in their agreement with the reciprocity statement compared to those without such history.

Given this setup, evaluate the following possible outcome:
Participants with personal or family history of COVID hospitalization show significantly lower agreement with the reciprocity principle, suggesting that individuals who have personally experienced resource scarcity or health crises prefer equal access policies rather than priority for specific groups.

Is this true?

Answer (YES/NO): YES